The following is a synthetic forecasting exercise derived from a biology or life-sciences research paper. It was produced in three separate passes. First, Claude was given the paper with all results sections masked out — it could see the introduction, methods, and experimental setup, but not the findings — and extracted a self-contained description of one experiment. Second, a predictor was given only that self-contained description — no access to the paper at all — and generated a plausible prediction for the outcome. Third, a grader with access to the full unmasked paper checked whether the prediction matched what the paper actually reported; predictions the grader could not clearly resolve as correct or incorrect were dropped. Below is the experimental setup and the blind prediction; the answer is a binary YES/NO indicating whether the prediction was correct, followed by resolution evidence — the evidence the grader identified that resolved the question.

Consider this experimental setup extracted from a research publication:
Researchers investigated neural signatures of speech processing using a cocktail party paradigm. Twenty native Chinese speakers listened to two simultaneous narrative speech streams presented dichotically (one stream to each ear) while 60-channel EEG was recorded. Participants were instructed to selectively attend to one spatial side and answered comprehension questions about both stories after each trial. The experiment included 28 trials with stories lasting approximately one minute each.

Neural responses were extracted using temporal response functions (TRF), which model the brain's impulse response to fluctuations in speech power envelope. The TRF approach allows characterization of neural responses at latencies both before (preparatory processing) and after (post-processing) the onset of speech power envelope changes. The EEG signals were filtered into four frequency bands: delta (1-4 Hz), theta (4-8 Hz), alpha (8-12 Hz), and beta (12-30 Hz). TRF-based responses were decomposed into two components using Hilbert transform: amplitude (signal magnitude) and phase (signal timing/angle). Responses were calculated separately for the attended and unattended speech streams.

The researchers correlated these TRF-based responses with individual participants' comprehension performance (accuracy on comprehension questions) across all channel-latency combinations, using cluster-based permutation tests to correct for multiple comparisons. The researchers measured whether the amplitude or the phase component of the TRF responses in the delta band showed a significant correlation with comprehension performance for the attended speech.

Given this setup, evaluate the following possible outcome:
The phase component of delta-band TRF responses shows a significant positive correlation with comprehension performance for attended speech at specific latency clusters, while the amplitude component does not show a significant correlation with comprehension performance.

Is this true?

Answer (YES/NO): YES